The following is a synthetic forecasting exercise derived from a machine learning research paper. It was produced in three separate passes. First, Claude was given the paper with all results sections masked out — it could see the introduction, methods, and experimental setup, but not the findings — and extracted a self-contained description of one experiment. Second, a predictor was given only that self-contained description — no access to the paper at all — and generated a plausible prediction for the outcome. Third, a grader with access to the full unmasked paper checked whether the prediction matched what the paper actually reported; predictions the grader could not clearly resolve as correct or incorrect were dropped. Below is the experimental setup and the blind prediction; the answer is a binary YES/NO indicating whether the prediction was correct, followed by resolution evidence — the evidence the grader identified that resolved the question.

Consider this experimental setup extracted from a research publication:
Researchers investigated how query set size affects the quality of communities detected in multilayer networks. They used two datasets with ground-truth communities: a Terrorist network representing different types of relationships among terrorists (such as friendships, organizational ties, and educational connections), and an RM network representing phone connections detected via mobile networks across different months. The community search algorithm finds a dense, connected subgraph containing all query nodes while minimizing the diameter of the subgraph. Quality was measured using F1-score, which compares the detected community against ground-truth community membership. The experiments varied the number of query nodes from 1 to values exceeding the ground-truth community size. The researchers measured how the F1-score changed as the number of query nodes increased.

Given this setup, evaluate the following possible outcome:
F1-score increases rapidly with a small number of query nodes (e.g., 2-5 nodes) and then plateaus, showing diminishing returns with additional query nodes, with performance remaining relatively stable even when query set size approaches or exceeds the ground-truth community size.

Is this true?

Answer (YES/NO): NO